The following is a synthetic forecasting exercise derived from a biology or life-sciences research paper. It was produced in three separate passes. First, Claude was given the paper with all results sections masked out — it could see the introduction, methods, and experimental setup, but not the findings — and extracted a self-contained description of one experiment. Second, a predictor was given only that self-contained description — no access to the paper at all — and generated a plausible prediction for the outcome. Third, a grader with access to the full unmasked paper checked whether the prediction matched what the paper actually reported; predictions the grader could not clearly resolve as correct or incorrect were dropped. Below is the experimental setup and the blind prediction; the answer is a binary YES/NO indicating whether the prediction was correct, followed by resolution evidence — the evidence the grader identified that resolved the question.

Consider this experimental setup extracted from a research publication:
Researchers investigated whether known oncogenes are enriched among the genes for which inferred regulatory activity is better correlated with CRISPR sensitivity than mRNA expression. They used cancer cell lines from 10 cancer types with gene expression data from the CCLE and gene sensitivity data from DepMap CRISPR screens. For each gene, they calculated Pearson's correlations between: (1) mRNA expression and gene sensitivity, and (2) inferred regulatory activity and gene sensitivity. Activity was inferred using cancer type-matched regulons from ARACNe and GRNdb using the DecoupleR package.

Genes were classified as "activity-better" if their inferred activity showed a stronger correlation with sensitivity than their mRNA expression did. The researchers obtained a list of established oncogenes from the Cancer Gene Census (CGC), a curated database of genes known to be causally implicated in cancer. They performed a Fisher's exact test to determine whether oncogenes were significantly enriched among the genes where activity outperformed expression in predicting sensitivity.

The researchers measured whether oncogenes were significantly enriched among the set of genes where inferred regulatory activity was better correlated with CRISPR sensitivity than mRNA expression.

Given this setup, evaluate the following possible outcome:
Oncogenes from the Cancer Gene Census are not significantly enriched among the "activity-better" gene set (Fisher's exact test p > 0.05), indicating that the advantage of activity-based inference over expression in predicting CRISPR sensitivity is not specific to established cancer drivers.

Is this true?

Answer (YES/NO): YES